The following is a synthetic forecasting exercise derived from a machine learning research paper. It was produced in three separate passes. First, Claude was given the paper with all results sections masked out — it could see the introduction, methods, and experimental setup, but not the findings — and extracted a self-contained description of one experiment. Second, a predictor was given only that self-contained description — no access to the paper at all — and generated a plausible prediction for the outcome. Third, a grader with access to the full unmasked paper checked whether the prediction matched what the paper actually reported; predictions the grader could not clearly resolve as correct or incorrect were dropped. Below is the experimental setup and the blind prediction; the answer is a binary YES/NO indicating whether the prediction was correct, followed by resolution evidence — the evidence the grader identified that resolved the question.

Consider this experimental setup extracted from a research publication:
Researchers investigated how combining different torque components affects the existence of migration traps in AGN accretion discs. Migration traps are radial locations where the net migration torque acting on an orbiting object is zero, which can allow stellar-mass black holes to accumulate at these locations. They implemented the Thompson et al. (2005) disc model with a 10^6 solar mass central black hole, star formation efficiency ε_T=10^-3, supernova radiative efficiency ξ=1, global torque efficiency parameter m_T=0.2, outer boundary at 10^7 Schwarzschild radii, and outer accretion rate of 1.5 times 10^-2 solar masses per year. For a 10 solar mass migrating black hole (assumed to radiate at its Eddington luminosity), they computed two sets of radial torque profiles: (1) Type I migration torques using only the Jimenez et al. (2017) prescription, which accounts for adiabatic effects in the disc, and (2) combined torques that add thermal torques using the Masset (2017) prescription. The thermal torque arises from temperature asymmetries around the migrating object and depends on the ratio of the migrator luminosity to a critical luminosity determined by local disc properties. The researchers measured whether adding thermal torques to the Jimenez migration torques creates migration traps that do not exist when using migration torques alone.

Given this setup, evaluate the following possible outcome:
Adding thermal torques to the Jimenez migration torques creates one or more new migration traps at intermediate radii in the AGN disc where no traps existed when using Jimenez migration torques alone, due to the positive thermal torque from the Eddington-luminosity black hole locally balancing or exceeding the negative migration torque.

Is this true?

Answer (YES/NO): NO